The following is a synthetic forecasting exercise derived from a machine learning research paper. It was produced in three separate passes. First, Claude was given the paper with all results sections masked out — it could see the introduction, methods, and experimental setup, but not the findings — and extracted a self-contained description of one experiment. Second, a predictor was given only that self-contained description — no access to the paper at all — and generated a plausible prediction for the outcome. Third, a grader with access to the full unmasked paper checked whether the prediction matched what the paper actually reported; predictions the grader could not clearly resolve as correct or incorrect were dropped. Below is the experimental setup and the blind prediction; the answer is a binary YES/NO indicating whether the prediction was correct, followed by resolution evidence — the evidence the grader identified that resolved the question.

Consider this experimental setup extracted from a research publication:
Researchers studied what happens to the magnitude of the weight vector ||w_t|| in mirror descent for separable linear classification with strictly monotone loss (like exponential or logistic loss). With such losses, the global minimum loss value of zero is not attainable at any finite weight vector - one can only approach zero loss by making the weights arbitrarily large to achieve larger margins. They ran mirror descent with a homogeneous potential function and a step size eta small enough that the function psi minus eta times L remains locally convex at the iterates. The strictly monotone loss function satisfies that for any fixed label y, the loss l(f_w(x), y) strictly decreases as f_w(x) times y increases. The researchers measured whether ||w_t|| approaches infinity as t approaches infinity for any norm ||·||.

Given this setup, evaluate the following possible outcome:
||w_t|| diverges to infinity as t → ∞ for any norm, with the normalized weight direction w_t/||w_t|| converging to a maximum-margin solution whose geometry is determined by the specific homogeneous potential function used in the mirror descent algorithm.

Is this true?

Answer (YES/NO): YES